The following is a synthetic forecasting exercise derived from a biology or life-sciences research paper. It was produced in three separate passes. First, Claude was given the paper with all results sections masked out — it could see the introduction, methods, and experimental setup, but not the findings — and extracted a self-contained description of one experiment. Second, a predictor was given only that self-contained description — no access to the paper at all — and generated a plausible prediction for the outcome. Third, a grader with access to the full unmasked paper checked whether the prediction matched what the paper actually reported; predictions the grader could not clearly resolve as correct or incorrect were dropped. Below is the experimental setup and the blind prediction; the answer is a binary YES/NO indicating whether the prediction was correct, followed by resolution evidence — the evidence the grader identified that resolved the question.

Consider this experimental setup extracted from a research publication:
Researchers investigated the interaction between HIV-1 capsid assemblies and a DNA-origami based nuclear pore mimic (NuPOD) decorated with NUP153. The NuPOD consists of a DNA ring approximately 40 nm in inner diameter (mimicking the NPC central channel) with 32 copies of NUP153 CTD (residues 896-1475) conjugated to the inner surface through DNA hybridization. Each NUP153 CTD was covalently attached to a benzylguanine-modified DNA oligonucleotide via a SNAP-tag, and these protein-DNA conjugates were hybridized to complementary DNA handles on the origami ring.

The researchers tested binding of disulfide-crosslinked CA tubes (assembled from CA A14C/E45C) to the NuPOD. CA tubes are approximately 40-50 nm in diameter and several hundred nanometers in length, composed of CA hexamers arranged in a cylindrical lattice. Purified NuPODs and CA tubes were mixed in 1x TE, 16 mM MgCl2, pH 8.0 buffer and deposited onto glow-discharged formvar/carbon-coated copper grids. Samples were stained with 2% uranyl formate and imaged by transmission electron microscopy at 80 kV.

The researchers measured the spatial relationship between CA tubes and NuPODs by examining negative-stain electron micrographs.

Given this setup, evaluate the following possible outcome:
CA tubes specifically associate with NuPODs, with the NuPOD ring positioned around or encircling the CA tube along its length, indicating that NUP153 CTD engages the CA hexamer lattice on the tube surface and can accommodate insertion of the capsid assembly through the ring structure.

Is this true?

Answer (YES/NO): YES